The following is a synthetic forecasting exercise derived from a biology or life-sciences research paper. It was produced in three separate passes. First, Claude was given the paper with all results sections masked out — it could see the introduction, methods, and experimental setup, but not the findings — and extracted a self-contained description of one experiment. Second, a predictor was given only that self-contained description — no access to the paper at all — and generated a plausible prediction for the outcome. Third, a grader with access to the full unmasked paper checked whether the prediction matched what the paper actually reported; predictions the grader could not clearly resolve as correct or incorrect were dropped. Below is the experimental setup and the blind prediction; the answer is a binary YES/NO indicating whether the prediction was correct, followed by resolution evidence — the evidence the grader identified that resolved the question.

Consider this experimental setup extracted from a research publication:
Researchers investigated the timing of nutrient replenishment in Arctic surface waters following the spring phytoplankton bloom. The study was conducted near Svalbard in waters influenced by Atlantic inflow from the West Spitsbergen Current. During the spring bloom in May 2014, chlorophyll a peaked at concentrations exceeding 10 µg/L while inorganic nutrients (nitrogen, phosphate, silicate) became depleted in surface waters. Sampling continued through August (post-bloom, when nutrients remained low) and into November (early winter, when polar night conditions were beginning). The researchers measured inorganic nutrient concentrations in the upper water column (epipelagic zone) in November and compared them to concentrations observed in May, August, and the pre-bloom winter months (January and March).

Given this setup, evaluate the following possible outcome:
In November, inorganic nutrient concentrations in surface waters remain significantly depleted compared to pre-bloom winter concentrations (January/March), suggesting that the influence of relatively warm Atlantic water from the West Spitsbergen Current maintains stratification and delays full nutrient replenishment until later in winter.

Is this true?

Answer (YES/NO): NO